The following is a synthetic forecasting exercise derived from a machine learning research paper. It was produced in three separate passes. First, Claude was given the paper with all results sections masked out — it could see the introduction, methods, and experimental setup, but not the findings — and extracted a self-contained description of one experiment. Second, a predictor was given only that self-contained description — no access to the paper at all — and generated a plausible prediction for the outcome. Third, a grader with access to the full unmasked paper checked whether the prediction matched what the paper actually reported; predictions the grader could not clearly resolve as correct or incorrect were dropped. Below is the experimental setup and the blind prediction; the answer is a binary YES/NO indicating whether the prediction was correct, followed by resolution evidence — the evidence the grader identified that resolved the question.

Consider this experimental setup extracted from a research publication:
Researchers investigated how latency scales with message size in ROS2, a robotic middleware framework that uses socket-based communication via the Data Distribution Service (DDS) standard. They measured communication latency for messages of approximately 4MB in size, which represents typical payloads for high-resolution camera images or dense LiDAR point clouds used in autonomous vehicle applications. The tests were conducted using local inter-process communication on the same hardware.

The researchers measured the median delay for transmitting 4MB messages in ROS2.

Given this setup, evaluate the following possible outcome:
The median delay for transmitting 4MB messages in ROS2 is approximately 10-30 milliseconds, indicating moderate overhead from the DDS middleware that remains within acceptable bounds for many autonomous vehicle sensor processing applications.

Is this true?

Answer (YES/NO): YES